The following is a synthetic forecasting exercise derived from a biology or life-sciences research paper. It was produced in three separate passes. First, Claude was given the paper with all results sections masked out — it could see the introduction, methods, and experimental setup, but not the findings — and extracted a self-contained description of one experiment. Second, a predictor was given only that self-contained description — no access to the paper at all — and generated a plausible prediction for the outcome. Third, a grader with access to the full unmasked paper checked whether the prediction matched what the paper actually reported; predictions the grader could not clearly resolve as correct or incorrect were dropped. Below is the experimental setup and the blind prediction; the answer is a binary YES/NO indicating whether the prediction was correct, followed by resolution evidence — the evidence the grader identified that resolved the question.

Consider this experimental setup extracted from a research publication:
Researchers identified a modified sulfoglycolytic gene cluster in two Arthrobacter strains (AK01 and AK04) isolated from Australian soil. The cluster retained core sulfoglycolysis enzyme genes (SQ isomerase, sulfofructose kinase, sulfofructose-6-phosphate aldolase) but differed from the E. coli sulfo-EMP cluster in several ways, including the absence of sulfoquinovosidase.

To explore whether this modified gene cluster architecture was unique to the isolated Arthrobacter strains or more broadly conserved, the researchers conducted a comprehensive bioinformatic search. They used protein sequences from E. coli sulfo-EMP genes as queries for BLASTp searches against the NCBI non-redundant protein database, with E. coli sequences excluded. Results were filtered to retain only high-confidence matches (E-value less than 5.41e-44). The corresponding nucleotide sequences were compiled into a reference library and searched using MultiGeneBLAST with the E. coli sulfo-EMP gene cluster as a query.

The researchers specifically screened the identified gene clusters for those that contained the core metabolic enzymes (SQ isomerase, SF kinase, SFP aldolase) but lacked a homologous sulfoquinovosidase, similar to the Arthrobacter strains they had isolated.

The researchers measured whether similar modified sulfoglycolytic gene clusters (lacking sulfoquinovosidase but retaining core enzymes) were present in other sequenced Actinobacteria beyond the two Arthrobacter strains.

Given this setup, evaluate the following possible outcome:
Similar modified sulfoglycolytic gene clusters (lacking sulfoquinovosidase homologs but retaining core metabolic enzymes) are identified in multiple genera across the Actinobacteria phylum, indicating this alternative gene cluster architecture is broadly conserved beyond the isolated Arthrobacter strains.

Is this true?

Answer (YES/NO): YES